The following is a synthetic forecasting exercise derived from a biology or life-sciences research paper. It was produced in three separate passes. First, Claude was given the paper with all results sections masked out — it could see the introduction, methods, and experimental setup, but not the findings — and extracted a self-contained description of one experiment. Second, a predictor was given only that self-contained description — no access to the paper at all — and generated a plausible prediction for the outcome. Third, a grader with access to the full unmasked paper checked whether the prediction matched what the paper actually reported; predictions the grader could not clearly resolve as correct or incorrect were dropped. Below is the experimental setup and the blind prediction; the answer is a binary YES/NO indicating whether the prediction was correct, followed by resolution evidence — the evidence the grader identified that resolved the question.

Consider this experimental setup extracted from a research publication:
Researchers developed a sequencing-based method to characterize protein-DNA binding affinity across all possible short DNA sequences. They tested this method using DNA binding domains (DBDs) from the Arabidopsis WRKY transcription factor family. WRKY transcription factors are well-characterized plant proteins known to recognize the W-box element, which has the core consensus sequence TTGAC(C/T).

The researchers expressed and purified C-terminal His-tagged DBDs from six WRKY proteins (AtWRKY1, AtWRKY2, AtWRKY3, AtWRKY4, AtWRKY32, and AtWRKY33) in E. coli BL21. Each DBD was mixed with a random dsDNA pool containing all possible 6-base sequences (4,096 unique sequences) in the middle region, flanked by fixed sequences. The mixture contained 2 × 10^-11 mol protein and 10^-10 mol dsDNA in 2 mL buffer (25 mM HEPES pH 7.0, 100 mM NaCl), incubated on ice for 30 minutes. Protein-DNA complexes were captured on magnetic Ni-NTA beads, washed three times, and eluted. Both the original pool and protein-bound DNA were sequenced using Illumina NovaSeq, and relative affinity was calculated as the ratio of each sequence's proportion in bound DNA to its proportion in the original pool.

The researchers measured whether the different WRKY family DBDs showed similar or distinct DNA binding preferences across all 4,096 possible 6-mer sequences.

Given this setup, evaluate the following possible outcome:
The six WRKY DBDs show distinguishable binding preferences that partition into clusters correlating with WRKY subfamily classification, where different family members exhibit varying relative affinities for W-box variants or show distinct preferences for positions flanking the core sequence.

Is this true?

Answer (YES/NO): NO